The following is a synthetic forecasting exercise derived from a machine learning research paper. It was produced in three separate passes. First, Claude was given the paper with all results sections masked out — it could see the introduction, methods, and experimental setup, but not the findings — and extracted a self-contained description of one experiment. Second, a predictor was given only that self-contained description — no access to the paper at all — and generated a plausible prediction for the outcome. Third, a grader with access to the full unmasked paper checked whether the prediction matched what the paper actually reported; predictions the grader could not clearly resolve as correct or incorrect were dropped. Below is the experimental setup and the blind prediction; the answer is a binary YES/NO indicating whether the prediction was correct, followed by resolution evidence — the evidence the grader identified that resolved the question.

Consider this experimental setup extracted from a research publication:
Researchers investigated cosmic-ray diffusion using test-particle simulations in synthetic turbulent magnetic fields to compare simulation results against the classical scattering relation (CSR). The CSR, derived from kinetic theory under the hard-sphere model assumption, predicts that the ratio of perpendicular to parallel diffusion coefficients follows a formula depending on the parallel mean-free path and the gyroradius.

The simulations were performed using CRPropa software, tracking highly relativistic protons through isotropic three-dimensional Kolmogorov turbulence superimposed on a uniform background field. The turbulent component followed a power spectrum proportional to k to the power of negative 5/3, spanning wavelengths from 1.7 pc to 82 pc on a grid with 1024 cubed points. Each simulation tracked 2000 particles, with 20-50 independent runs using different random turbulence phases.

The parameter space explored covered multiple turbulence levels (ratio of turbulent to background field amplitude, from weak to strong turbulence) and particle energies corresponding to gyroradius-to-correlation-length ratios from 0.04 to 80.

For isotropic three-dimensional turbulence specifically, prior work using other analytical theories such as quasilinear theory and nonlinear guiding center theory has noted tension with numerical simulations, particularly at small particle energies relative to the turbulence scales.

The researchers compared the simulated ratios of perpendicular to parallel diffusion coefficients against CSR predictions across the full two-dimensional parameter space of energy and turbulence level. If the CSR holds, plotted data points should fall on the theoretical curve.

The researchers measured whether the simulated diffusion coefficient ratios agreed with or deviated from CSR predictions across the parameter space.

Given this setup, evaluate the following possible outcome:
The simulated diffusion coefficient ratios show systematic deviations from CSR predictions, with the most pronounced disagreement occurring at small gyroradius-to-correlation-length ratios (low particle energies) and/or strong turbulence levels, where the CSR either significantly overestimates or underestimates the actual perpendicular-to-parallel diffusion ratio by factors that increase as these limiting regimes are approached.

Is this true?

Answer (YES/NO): NO